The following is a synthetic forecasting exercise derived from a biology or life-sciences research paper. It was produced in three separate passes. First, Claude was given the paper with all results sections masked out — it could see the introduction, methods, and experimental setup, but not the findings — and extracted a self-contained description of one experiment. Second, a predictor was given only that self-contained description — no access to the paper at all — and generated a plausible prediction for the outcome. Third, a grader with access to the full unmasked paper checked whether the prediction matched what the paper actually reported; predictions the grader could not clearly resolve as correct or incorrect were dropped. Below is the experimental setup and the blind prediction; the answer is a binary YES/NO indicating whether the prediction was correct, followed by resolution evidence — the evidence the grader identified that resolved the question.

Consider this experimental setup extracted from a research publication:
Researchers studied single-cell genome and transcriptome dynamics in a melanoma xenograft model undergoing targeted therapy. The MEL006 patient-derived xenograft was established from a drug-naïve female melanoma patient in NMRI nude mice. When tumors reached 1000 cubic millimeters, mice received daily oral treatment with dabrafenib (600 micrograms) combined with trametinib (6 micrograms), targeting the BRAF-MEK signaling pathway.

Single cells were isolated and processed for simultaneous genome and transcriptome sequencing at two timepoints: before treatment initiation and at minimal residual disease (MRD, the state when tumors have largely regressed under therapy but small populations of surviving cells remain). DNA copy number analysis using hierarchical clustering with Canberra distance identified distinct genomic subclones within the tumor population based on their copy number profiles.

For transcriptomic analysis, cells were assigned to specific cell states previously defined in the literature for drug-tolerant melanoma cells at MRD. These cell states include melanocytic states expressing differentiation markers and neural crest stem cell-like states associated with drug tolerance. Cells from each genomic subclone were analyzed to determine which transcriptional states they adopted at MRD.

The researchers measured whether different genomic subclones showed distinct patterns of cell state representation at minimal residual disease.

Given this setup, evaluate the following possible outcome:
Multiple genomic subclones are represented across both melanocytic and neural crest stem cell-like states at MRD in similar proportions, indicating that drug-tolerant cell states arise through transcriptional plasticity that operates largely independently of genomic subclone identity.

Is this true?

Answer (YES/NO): NO